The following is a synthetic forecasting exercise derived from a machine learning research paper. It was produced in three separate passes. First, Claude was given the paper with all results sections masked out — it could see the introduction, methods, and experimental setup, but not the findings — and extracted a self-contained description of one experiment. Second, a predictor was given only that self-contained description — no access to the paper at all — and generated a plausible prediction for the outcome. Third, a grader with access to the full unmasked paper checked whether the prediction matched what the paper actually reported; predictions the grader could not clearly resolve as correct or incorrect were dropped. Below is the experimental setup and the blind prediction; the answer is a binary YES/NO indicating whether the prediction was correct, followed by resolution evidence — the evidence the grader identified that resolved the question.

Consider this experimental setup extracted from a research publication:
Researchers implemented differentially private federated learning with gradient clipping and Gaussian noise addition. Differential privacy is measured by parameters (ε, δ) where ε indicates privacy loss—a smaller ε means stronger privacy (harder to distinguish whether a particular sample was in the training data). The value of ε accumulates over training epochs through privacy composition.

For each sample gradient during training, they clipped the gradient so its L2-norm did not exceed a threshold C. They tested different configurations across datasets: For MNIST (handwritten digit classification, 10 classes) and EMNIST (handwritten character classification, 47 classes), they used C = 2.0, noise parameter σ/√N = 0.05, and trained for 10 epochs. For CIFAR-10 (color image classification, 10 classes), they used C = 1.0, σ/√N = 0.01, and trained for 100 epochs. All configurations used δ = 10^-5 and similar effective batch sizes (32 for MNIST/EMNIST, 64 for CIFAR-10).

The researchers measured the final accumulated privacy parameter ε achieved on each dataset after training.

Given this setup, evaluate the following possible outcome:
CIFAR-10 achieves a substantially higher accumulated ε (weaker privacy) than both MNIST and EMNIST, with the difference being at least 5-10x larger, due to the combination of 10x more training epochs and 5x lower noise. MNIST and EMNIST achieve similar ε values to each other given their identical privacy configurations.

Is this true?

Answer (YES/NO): NO